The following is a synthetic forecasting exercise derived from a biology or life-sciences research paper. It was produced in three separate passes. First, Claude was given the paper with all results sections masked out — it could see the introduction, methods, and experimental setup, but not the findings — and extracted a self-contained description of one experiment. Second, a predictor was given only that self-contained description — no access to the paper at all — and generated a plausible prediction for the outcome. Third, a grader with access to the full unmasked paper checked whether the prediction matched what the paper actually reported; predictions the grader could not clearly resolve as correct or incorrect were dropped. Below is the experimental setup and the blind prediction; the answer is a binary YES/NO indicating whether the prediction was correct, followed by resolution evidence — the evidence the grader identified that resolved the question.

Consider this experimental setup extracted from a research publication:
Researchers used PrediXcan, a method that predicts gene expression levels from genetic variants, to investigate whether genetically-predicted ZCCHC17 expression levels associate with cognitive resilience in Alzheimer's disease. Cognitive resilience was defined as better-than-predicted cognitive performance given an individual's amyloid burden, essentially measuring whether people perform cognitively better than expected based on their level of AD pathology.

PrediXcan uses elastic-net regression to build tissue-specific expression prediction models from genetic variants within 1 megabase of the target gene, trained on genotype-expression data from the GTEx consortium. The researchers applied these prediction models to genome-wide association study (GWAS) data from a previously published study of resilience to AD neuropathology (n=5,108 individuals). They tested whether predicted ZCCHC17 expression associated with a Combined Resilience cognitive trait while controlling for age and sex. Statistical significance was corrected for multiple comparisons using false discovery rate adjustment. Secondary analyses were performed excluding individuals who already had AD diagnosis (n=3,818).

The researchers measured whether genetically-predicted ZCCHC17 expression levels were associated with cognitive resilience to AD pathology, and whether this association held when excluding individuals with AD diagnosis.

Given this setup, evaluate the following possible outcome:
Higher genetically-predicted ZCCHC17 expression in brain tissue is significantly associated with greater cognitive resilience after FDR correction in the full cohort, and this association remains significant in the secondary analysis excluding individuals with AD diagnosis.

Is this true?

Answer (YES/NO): NO